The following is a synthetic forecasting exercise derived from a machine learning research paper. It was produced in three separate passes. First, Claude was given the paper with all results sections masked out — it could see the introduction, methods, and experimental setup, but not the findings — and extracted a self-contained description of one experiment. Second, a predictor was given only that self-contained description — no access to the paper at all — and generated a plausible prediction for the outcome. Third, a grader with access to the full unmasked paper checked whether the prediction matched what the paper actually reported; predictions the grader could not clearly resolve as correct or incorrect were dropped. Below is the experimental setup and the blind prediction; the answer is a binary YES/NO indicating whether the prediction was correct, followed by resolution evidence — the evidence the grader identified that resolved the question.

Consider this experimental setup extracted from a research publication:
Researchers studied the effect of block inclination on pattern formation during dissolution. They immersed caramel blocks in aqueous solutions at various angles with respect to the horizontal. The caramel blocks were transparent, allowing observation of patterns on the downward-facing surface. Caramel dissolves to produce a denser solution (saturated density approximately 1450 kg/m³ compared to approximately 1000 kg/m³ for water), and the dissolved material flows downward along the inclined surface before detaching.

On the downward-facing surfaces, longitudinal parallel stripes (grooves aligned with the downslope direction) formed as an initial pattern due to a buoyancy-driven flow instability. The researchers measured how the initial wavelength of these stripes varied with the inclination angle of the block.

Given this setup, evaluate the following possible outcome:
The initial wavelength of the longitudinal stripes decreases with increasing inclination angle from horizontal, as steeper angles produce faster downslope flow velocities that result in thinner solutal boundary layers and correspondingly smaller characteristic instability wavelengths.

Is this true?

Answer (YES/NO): NO